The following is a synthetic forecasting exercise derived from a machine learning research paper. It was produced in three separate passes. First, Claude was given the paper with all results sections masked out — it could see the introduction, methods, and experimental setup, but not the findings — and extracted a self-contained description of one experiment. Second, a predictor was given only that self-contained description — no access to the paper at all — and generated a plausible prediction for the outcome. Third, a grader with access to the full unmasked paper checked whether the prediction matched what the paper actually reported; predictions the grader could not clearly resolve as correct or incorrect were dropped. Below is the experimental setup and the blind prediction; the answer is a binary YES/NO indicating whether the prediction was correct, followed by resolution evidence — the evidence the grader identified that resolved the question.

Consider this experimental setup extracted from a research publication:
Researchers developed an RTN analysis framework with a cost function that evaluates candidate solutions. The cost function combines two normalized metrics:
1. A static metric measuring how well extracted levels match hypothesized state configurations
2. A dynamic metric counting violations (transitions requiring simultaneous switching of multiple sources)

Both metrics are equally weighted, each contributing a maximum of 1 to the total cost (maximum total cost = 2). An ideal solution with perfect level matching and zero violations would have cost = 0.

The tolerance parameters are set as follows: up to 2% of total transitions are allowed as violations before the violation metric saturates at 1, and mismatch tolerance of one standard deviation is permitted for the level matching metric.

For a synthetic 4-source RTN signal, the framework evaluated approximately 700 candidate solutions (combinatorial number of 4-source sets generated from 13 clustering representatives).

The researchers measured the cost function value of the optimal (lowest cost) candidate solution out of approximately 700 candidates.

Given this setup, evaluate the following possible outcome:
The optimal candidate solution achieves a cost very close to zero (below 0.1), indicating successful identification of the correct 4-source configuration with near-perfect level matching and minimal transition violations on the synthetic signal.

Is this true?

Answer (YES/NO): NO